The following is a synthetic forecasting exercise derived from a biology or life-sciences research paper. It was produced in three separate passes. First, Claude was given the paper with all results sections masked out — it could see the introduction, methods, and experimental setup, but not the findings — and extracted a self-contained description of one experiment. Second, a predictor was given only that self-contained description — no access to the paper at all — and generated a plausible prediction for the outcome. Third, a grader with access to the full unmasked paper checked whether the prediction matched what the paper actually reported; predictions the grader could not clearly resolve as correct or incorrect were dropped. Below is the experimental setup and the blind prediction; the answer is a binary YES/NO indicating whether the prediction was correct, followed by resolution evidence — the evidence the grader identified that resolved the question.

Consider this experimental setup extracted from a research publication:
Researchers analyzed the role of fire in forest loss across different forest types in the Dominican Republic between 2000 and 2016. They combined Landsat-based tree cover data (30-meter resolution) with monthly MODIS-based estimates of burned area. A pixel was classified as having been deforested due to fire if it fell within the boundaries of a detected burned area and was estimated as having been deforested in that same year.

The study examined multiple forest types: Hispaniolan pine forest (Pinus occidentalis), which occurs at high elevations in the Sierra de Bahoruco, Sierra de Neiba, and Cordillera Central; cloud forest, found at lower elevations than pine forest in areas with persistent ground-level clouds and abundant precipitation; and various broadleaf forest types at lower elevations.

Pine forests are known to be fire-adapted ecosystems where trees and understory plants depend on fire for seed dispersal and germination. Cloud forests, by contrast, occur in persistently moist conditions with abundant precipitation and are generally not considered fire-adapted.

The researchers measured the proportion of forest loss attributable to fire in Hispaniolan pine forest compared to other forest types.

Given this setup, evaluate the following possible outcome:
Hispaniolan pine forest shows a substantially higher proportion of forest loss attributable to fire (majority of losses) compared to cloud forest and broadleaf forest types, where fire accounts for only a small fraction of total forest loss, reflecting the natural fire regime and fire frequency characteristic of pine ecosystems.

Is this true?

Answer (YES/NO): NO